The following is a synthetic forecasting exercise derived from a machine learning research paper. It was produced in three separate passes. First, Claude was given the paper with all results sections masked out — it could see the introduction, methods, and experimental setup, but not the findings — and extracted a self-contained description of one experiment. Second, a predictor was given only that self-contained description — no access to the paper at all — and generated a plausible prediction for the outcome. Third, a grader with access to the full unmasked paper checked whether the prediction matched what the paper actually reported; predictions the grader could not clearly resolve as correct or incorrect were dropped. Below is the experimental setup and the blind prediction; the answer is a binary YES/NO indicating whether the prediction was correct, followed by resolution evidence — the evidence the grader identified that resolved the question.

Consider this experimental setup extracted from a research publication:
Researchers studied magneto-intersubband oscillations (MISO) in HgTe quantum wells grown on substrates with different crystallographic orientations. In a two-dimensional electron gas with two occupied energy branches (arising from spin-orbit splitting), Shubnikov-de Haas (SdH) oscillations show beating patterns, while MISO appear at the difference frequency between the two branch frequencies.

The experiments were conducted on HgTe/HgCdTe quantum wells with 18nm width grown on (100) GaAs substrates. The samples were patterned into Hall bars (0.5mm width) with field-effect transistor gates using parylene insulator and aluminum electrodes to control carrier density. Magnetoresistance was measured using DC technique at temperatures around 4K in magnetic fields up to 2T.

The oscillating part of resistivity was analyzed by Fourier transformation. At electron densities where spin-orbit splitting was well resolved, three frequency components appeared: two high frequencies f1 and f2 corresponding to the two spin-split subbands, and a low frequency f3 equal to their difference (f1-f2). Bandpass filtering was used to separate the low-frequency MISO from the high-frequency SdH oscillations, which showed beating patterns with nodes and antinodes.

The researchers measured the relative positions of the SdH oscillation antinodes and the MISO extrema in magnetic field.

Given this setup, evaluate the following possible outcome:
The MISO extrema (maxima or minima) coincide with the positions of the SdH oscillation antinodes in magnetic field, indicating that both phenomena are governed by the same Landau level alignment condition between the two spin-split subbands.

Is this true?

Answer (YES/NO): NO